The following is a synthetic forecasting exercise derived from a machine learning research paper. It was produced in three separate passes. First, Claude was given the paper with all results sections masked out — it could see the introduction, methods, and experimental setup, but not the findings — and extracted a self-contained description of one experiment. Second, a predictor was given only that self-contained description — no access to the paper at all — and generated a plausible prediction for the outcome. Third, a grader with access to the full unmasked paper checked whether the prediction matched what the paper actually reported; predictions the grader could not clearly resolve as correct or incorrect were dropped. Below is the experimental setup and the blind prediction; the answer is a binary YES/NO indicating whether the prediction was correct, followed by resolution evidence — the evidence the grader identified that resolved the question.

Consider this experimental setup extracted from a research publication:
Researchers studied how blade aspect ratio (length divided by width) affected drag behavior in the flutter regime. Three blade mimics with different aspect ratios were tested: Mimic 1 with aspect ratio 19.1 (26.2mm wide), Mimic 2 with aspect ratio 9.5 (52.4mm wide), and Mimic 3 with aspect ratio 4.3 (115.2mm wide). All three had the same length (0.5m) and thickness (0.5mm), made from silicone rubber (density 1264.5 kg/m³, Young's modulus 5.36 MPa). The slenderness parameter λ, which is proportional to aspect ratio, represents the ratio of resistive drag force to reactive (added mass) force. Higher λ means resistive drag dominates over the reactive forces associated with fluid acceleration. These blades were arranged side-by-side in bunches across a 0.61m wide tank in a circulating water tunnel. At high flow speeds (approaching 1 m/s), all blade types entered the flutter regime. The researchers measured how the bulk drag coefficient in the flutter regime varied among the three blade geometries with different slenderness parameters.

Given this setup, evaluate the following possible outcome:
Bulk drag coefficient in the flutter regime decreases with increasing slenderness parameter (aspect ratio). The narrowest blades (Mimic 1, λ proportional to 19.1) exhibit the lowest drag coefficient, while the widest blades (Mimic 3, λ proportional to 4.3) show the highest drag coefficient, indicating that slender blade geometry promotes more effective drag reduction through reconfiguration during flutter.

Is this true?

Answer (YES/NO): NO